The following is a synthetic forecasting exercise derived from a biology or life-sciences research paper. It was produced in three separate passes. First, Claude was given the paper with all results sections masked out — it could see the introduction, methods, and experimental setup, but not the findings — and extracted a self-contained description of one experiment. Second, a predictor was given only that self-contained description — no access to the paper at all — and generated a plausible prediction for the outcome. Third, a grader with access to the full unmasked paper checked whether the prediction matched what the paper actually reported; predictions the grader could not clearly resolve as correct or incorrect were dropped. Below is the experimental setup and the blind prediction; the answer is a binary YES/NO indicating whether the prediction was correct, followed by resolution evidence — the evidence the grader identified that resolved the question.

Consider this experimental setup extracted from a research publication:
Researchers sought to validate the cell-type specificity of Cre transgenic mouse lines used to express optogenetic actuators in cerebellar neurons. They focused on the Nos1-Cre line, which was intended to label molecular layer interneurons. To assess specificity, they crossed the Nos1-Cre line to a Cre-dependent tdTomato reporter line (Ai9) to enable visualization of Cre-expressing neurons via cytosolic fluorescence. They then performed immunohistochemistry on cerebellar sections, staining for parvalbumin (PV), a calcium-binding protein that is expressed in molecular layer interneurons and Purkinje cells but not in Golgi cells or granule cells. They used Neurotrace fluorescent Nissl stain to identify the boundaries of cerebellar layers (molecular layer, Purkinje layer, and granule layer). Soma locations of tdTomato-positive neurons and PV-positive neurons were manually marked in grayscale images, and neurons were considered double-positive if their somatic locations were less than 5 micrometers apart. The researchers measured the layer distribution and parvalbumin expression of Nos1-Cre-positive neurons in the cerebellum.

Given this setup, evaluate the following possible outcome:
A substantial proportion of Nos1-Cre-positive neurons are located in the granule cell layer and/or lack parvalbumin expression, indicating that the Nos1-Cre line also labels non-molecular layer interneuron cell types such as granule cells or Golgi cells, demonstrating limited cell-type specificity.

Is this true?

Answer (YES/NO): NO